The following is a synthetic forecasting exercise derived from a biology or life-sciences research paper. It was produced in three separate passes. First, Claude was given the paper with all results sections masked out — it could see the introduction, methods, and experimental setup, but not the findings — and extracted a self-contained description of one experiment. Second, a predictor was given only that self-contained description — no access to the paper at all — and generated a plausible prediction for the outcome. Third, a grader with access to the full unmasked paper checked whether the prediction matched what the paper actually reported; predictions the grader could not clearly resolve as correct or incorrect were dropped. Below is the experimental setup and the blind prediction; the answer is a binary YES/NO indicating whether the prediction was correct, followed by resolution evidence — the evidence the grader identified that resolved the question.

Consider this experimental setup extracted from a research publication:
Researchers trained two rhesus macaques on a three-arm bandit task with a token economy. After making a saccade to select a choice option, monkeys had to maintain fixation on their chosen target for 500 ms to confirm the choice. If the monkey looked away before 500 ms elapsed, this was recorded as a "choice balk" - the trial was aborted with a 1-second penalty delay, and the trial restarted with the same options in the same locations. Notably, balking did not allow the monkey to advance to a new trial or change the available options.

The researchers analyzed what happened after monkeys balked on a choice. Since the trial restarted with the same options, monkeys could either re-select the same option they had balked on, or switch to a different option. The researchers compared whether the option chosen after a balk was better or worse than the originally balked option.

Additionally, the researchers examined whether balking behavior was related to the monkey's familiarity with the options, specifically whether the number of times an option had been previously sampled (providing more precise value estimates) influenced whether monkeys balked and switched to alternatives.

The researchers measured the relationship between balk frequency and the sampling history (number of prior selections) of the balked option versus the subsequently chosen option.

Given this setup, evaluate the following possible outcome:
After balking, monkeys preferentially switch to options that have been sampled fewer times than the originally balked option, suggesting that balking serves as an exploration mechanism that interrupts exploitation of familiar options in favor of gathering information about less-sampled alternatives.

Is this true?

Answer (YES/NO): NO